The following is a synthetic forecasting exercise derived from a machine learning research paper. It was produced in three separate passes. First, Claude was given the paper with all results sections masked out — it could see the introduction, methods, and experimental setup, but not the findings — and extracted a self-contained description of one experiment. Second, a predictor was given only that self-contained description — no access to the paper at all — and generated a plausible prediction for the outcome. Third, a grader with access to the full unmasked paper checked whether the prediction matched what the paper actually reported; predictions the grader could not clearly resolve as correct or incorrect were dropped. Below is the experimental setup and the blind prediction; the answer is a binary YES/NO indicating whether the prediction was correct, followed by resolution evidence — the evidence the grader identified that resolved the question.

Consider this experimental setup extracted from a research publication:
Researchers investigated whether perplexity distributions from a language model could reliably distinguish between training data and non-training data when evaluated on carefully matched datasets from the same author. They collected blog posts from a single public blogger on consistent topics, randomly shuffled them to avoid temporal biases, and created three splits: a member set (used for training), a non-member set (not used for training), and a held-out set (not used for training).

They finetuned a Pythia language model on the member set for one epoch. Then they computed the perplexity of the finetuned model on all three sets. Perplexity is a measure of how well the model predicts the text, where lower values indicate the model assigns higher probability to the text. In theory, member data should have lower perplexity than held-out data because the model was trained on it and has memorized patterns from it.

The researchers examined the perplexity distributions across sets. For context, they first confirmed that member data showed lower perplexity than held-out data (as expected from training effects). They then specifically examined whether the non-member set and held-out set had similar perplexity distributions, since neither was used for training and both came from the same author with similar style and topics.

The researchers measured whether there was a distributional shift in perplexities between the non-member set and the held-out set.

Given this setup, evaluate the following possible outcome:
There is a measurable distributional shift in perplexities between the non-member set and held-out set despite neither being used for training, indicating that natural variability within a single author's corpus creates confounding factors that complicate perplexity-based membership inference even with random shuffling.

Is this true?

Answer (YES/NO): YES